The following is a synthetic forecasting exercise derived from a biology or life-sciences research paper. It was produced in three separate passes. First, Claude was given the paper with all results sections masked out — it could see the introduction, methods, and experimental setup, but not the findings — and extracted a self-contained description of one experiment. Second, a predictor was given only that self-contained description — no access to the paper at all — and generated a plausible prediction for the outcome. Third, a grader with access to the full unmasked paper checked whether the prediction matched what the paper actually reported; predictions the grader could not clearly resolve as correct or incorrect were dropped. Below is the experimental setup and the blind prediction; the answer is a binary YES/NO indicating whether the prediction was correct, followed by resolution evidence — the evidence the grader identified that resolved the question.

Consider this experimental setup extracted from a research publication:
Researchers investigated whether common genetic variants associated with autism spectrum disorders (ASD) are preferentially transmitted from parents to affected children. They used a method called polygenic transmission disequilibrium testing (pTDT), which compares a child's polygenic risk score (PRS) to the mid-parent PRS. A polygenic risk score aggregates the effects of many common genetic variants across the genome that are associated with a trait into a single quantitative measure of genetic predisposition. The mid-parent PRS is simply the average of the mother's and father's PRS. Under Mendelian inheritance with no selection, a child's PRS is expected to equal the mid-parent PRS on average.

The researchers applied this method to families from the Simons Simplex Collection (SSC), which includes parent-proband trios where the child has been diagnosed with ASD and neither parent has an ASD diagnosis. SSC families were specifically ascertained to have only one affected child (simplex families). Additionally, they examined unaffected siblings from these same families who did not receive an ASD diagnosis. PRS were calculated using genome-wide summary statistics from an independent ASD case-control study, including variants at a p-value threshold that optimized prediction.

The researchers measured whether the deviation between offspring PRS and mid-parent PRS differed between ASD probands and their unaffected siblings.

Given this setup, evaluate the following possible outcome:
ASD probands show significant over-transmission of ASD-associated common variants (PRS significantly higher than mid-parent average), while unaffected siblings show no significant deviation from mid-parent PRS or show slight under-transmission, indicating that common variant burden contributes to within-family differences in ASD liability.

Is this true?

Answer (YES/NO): YES